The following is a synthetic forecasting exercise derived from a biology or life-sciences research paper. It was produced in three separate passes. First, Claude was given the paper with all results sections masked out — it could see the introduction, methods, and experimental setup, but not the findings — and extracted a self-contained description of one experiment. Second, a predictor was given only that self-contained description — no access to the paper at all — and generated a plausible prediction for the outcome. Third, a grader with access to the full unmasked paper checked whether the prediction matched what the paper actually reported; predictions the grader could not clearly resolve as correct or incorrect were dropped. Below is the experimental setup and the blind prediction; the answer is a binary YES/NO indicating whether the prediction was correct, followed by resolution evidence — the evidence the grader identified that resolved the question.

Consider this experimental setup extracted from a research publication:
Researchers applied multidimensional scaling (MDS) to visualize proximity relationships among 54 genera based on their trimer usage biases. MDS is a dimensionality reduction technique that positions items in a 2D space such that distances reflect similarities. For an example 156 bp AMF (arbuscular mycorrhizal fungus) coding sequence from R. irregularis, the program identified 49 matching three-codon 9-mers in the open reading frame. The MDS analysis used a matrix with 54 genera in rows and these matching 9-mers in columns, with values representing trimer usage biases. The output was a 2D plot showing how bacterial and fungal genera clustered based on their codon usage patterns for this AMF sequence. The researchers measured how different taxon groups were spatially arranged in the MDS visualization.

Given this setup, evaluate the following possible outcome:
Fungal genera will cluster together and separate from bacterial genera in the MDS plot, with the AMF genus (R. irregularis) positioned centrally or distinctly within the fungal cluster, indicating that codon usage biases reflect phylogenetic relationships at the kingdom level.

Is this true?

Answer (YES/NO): NO